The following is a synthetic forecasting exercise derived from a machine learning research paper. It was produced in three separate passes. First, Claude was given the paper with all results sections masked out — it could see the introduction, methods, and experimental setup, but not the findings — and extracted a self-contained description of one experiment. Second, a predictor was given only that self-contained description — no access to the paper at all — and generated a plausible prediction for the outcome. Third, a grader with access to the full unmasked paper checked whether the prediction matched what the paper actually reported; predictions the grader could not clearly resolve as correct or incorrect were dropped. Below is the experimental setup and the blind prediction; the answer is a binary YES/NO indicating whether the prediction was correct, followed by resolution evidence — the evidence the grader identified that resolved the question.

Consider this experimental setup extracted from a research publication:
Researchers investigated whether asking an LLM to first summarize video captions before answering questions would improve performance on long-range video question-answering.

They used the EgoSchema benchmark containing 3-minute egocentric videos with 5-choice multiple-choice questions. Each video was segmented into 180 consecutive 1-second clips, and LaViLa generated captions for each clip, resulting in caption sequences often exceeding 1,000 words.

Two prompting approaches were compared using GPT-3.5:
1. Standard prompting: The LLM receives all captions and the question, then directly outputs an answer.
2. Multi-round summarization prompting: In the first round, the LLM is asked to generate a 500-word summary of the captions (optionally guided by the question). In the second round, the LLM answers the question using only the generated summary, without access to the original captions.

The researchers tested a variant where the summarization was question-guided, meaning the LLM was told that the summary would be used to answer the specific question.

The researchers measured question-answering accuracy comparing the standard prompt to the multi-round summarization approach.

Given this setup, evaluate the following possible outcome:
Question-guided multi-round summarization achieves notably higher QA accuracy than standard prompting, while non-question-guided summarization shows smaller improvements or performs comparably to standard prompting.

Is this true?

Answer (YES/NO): YES